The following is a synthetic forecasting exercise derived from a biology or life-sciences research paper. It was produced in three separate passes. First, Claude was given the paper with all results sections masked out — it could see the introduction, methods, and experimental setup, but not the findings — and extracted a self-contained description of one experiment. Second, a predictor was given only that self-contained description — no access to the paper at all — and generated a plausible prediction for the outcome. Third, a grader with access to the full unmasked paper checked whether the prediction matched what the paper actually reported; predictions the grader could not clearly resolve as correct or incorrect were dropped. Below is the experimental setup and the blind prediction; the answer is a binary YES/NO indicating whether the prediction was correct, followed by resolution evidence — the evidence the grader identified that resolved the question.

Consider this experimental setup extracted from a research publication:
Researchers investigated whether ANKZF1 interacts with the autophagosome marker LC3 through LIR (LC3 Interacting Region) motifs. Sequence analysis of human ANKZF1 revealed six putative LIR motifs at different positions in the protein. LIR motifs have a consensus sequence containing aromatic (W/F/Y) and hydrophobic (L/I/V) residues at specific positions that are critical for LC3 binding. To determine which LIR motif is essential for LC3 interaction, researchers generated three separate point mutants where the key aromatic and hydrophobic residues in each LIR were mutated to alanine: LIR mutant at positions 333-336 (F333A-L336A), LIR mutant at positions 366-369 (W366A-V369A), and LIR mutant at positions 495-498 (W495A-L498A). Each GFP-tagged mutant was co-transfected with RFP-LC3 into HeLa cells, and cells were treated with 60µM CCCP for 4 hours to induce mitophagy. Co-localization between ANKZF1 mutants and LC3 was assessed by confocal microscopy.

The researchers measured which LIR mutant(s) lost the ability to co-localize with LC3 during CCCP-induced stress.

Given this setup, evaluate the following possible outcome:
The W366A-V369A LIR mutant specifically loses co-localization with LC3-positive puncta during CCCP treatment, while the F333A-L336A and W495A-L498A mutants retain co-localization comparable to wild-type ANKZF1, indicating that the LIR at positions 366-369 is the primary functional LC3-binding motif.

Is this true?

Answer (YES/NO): NO